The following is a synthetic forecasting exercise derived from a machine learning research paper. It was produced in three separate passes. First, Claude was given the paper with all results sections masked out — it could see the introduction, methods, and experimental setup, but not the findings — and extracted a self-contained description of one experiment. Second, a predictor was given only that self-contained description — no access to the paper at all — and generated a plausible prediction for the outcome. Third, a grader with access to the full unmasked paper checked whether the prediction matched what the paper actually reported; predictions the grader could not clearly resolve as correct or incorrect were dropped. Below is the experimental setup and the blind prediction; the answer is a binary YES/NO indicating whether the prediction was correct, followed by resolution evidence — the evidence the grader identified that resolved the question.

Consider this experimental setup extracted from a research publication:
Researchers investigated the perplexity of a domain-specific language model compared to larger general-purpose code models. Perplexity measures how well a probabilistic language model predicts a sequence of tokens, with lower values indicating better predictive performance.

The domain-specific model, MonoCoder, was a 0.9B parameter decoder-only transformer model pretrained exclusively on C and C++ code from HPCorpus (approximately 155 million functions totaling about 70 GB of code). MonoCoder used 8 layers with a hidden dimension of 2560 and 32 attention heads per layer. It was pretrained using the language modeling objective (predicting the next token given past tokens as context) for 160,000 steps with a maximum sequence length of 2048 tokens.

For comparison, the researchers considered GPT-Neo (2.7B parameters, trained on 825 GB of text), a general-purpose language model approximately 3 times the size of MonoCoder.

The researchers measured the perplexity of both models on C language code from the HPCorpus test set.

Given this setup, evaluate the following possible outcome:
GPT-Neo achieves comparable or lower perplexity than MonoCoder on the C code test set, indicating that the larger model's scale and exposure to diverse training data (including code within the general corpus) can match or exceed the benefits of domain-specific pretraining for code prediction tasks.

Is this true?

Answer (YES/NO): NO